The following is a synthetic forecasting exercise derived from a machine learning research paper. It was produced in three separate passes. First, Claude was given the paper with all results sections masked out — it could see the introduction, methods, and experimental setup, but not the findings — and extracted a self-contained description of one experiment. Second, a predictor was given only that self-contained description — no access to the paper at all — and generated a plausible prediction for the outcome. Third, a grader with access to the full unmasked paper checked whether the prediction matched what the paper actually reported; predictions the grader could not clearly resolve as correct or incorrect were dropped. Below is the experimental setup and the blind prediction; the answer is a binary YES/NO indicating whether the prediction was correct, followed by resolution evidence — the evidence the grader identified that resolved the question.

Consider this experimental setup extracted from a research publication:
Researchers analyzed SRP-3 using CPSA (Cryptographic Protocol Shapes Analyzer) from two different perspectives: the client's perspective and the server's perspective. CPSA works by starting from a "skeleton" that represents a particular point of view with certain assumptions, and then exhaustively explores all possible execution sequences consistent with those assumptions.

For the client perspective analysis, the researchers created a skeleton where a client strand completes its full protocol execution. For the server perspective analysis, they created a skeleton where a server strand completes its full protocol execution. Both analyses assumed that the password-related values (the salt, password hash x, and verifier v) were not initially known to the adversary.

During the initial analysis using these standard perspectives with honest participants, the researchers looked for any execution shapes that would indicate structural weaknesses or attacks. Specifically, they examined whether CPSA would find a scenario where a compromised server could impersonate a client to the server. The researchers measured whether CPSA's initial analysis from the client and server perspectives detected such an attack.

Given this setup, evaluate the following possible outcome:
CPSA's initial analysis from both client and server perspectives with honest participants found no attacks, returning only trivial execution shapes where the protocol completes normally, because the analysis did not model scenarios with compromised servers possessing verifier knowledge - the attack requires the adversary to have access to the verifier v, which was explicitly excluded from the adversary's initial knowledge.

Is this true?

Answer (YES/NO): YES